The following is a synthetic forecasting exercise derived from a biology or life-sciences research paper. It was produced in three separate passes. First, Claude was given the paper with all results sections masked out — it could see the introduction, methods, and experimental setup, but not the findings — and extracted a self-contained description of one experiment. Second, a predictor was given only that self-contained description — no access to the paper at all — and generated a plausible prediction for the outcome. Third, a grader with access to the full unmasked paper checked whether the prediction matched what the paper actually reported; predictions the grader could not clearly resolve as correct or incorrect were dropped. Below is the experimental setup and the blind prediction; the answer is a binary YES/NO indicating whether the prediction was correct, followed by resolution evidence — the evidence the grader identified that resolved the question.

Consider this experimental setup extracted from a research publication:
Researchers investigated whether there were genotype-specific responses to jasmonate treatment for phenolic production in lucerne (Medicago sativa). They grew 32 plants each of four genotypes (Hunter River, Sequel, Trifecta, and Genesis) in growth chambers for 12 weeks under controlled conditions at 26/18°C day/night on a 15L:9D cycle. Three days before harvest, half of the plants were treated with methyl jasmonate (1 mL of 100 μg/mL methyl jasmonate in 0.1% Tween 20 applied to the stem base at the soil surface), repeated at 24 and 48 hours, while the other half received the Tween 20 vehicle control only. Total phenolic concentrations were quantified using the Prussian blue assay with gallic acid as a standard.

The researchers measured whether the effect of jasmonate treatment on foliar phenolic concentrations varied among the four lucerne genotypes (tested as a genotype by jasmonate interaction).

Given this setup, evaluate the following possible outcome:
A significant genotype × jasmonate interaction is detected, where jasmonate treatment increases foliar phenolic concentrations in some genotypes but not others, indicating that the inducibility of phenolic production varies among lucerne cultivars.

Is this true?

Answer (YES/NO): NO